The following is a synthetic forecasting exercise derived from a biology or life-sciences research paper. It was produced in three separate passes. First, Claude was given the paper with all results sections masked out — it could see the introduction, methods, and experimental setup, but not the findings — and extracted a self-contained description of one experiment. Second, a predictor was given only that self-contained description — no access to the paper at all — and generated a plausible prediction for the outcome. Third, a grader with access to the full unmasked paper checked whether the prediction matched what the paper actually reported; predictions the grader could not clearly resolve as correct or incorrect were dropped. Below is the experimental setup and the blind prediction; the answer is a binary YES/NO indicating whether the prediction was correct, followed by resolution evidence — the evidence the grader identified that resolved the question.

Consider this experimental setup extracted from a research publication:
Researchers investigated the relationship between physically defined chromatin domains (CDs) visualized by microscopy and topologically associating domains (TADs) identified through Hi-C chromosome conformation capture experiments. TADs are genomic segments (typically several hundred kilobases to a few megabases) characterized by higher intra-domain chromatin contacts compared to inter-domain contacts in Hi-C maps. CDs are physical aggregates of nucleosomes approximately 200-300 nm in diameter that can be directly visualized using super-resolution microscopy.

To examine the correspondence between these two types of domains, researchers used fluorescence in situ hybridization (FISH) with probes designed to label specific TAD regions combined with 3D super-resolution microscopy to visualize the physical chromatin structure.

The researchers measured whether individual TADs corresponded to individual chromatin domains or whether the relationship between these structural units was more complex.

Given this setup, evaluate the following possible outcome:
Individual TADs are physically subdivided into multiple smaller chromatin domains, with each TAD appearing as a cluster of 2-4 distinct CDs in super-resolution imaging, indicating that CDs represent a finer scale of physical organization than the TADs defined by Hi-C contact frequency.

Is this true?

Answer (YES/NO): NO